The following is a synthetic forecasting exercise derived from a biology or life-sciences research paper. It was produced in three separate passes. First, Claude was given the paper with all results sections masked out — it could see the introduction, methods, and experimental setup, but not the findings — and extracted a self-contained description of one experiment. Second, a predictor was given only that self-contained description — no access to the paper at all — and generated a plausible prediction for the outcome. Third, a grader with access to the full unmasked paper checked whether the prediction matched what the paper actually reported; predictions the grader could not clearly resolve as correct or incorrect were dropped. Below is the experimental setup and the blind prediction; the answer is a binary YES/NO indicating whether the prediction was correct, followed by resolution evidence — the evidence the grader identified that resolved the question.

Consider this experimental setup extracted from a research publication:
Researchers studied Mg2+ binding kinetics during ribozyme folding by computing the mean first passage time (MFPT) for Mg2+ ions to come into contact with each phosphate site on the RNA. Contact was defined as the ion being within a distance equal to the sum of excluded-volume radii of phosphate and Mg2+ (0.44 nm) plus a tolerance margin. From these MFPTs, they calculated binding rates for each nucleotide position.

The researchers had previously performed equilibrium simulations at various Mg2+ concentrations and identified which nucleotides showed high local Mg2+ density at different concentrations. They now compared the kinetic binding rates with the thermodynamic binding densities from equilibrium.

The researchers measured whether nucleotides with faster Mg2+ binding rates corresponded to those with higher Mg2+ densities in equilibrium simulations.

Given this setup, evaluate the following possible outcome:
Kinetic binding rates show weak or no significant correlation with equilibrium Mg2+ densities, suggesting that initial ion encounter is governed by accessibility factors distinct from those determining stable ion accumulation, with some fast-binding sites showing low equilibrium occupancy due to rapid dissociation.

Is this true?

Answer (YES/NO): NO